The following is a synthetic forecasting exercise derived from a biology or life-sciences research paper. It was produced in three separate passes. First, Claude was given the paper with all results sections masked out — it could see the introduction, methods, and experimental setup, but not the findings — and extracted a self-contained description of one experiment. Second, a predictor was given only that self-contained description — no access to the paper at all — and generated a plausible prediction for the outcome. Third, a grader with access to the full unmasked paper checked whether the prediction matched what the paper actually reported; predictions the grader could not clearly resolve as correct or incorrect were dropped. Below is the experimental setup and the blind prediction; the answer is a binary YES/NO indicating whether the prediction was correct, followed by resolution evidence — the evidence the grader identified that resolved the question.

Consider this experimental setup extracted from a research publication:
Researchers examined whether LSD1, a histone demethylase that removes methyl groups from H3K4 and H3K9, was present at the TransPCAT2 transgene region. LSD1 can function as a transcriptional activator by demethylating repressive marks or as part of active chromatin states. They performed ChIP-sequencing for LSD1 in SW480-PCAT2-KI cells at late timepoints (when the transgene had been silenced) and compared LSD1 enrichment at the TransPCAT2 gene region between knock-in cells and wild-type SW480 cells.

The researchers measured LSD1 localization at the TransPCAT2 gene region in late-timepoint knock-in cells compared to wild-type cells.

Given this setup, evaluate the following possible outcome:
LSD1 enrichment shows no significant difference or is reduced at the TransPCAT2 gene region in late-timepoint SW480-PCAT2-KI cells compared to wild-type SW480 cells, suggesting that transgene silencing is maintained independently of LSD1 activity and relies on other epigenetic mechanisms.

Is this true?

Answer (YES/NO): YES